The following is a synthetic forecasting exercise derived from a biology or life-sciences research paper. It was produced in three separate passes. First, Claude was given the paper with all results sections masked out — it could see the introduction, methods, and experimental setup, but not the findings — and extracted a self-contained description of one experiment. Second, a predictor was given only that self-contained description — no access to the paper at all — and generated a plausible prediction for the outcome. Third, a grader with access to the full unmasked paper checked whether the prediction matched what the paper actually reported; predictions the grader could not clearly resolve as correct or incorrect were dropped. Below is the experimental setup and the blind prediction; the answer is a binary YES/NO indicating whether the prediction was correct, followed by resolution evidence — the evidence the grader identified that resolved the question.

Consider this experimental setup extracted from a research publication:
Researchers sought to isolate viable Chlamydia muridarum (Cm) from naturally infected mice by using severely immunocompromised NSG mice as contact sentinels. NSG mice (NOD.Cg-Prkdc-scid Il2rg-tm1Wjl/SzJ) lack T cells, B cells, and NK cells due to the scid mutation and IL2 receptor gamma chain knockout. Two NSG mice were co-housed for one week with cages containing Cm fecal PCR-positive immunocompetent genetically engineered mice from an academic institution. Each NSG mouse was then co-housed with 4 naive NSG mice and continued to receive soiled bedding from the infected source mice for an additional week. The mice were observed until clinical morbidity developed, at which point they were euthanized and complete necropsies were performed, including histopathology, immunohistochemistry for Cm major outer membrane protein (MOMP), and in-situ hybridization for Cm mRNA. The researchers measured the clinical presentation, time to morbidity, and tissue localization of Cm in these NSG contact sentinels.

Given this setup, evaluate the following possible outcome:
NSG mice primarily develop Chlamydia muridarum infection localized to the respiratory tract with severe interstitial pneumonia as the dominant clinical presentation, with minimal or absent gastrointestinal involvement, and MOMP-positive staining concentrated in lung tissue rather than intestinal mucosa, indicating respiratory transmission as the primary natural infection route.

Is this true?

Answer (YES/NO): NO